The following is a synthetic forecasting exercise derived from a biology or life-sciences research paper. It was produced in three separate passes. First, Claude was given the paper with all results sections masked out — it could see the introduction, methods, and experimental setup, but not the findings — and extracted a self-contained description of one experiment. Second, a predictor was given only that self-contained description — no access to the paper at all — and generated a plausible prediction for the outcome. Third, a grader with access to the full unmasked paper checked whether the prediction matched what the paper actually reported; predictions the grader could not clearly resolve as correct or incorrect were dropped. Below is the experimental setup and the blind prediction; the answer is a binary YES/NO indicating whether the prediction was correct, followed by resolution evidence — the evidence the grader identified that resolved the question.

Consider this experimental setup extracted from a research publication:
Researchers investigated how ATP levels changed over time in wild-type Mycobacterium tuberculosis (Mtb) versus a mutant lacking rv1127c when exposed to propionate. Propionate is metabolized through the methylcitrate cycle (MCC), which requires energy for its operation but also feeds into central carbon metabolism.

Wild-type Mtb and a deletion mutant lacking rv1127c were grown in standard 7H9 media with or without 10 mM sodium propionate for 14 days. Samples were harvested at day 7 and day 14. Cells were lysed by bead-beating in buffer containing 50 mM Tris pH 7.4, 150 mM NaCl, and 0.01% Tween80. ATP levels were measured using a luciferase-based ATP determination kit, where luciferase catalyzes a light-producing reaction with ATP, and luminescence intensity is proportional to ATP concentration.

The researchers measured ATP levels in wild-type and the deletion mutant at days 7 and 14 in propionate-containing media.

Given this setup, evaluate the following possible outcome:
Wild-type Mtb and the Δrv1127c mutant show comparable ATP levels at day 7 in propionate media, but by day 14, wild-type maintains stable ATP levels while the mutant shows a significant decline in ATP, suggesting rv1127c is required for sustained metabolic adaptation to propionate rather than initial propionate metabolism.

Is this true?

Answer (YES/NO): NO